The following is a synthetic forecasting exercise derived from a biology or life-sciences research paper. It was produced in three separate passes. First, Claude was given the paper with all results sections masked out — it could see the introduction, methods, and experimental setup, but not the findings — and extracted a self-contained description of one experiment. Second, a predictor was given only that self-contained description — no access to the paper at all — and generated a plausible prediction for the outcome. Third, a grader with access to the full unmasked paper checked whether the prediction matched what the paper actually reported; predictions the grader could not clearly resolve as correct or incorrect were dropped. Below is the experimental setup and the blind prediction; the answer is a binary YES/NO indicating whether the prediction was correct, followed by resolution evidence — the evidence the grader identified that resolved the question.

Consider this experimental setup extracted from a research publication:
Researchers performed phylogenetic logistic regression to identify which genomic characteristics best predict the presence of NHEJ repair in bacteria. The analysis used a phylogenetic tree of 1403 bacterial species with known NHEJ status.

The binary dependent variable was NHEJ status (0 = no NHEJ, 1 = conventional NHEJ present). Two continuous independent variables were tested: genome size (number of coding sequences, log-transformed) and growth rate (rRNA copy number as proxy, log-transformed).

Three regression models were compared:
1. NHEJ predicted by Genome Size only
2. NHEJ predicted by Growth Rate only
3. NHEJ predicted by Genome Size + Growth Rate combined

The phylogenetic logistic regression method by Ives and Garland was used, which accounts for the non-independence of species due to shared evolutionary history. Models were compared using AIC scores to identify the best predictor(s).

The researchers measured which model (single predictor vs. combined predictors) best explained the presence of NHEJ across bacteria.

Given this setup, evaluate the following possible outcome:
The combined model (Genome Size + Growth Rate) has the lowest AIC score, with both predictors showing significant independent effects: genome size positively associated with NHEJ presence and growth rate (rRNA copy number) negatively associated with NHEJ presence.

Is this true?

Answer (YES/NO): NO